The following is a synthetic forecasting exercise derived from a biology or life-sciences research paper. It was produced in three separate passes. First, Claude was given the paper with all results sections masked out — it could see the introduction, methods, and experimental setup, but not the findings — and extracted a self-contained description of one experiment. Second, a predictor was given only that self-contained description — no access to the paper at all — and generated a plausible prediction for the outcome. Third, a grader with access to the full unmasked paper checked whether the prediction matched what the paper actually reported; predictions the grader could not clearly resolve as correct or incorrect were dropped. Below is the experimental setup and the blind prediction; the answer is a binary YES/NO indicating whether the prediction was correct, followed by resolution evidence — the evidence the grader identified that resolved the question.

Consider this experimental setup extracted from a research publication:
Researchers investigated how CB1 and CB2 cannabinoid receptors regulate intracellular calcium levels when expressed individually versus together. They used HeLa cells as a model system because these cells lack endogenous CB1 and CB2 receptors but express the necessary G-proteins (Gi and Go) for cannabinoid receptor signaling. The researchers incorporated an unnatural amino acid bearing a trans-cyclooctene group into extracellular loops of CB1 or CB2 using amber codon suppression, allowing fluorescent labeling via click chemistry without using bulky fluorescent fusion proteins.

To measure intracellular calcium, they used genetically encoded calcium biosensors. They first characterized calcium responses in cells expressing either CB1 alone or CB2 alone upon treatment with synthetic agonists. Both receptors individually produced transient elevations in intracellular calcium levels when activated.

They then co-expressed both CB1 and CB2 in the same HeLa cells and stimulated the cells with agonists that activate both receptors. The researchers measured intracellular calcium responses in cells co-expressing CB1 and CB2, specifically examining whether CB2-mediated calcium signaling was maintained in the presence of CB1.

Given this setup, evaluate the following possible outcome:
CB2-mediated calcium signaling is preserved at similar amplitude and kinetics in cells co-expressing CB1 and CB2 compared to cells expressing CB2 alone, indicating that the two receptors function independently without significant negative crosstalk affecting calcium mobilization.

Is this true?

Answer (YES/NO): NO